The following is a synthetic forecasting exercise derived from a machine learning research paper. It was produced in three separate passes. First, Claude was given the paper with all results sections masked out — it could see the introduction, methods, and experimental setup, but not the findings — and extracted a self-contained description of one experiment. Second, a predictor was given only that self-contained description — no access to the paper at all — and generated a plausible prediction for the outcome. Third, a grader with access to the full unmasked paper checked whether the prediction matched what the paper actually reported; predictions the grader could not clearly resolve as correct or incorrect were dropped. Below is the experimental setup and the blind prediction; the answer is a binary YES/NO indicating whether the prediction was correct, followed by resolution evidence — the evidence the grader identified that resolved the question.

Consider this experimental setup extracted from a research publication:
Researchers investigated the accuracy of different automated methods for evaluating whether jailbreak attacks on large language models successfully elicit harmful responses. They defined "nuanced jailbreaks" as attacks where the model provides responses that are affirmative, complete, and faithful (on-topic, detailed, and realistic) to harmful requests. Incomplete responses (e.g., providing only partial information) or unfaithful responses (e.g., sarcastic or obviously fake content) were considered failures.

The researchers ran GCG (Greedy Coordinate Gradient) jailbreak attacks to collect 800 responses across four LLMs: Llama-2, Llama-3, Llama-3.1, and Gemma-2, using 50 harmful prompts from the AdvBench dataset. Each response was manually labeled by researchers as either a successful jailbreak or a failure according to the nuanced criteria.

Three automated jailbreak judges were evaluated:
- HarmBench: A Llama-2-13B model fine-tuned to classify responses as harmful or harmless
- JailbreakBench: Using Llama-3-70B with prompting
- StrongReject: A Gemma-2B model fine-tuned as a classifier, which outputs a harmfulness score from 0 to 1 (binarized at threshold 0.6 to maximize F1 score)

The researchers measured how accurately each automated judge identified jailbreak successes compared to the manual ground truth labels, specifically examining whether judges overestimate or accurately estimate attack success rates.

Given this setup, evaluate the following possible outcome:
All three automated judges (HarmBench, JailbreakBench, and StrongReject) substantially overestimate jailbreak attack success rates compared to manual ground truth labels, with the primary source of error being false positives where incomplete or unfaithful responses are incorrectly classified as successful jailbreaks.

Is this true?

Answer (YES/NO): NO